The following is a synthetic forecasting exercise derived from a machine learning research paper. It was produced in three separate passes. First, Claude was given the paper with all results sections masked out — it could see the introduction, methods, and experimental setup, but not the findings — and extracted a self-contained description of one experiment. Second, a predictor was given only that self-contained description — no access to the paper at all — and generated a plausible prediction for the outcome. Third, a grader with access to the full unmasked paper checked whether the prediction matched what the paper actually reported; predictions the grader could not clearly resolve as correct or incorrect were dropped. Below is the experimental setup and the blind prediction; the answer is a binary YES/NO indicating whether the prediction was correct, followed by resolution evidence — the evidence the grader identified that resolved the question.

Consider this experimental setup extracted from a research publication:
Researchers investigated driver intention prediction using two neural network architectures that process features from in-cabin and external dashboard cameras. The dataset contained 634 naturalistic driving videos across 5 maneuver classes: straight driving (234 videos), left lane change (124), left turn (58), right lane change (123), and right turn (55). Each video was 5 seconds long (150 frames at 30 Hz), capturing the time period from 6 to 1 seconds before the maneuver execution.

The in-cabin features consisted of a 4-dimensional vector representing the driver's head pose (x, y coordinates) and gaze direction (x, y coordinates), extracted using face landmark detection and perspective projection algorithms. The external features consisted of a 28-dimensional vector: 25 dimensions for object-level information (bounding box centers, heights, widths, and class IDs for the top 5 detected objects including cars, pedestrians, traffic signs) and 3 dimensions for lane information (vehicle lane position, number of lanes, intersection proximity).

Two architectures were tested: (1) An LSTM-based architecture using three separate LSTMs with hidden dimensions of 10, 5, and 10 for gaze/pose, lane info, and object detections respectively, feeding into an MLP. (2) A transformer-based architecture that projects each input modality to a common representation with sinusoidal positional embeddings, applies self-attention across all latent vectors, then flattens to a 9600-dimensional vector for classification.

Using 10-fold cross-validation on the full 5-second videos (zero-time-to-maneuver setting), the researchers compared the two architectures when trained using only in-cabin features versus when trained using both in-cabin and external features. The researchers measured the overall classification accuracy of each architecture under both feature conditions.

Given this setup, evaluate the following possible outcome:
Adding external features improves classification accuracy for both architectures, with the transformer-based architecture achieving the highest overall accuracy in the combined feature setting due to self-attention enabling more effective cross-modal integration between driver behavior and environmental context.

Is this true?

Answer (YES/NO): NO